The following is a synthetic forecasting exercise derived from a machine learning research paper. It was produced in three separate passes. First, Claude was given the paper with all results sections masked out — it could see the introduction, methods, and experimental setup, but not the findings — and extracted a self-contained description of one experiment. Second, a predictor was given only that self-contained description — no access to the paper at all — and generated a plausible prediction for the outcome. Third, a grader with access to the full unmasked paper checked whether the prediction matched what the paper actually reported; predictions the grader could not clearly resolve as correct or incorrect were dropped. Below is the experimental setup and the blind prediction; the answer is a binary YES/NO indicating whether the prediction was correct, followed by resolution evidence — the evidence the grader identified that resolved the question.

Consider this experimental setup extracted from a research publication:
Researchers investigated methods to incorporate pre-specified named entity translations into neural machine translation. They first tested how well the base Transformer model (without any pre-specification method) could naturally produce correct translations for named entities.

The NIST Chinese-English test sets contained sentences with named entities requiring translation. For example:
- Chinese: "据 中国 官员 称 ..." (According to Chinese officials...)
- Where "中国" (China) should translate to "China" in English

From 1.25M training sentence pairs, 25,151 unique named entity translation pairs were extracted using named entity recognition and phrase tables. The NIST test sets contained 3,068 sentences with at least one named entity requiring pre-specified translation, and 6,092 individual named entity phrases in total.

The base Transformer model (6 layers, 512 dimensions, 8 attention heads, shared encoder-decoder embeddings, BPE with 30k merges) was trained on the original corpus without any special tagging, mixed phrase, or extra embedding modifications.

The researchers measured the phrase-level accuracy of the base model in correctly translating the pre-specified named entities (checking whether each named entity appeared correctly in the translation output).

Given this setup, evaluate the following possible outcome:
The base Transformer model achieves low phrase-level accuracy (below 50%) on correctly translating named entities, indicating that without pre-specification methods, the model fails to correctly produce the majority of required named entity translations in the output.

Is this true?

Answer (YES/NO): NO